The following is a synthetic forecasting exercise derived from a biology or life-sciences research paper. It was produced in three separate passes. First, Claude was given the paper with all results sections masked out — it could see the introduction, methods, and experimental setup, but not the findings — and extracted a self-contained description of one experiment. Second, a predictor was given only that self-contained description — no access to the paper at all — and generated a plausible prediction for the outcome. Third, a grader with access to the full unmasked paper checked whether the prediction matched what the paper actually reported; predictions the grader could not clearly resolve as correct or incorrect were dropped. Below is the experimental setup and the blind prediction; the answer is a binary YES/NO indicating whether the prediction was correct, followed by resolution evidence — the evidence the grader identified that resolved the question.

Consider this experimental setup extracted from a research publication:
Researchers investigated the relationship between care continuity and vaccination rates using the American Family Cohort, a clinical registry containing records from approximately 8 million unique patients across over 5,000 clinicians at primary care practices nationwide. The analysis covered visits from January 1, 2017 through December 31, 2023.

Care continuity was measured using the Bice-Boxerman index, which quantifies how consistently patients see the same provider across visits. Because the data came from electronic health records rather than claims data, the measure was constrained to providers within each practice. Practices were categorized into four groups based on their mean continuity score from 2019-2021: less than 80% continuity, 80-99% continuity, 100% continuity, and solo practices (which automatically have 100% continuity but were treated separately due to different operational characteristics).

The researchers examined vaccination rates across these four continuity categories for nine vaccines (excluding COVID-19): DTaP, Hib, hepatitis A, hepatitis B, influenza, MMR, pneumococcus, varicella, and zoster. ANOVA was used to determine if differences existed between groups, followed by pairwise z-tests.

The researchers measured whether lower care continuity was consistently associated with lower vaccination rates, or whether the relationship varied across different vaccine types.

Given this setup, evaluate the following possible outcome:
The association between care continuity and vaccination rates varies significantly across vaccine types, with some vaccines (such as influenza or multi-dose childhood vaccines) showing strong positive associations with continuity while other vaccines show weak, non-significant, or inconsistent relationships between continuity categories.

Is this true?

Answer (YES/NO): NO